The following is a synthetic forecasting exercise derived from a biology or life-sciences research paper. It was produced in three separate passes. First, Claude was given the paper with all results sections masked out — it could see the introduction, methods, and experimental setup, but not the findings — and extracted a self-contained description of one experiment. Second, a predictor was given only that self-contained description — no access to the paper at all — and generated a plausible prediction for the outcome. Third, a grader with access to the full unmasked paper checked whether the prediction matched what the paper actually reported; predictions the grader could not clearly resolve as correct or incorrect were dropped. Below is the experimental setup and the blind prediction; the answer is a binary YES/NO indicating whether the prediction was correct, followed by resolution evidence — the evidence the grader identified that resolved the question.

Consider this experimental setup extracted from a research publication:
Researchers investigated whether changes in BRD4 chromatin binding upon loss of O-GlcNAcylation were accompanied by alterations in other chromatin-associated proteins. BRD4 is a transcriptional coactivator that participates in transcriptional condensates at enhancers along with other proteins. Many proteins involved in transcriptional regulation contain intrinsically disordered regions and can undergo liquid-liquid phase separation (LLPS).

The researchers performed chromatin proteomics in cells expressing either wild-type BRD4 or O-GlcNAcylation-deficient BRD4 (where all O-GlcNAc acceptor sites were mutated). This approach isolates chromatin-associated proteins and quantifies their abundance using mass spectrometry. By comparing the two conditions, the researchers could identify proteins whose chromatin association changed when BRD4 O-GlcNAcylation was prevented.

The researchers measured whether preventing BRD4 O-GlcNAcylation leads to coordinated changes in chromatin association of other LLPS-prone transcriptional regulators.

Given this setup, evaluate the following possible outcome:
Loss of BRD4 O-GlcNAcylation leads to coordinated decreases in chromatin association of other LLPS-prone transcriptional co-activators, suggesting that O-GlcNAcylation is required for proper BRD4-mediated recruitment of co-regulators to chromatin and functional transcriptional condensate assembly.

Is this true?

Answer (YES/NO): NO